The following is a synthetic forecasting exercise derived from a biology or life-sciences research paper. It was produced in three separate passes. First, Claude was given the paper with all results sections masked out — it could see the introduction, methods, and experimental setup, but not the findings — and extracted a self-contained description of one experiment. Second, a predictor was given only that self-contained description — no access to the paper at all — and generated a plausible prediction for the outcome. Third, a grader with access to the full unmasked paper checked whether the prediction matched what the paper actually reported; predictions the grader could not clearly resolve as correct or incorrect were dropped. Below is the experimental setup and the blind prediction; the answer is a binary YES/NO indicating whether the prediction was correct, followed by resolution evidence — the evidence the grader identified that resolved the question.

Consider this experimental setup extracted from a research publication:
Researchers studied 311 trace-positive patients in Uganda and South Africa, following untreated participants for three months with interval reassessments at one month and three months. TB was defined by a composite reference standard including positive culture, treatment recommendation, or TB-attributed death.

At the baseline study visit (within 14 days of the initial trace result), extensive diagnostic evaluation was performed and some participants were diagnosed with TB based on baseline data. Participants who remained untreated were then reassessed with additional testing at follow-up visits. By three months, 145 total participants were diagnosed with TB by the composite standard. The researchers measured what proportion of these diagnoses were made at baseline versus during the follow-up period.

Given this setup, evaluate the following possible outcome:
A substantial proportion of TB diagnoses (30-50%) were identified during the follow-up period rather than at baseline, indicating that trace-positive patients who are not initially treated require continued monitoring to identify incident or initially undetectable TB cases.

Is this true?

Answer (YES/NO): NO